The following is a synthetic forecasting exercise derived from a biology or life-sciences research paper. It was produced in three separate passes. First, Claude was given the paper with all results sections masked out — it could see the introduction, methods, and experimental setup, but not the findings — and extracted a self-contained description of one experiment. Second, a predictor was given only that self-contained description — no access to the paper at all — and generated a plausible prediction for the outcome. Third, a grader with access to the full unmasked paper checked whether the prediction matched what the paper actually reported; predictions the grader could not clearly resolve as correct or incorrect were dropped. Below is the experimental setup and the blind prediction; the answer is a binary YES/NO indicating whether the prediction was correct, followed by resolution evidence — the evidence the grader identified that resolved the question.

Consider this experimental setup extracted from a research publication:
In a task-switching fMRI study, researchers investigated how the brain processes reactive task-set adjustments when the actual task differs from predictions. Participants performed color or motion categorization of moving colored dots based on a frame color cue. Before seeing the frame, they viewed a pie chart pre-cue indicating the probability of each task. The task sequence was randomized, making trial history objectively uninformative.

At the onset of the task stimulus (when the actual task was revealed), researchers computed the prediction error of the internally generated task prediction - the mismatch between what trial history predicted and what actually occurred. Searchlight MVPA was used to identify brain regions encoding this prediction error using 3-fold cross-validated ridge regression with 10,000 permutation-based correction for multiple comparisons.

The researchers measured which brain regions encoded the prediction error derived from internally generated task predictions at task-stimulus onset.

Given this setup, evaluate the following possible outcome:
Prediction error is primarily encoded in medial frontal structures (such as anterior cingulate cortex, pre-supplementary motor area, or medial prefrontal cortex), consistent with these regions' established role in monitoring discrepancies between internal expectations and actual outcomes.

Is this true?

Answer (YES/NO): NO